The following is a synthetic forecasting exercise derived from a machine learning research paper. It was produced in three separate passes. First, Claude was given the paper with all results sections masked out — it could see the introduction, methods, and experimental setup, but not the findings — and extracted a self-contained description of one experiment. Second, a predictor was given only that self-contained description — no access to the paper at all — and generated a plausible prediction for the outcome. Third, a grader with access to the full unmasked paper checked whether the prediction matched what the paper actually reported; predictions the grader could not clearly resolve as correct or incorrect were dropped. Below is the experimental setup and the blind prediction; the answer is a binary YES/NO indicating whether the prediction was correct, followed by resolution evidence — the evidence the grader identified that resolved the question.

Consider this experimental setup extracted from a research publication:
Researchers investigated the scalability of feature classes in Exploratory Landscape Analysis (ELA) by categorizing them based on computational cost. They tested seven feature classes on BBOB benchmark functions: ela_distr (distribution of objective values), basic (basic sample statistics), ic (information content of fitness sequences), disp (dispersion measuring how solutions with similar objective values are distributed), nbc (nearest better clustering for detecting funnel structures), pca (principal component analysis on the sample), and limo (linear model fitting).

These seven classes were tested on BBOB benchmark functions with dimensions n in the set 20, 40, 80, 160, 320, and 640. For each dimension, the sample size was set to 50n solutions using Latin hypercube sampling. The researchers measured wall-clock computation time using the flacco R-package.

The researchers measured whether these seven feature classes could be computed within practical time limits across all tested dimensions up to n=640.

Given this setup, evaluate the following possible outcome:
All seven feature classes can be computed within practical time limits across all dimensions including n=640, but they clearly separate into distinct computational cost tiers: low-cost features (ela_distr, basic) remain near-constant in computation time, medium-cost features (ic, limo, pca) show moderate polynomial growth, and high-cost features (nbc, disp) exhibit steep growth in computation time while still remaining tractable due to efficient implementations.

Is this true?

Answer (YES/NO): NO